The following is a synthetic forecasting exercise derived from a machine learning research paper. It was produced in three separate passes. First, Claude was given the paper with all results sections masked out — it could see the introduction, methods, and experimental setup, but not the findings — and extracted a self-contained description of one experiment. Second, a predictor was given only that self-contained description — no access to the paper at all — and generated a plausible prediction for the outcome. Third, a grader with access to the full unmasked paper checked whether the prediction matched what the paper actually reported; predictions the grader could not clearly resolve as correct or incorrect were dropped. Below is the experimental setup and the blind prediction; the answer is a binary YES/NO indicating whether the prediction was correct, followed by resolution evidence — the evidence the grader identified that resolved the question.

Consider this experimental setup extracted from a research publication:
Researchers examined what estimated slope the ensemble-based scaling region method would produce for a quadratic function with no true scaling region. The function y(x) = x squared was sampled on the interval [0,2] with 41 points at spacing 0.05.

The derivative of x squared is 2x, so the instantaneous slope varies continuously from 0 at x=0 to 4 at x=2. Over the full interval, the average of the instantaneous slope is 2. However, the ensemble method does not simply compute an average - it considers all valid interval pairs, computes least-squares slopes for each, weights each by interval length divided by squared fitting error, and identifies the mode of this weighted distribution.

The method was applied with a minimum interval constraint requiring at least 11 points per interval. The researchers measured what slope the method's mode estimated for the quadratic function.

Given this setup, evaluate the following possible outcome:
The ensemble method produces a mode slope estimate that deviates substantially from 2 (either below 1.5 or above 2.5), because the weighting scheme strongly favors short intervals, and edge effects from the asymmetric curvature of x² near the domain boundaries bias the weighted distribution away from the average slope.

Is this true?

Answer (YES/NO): YES